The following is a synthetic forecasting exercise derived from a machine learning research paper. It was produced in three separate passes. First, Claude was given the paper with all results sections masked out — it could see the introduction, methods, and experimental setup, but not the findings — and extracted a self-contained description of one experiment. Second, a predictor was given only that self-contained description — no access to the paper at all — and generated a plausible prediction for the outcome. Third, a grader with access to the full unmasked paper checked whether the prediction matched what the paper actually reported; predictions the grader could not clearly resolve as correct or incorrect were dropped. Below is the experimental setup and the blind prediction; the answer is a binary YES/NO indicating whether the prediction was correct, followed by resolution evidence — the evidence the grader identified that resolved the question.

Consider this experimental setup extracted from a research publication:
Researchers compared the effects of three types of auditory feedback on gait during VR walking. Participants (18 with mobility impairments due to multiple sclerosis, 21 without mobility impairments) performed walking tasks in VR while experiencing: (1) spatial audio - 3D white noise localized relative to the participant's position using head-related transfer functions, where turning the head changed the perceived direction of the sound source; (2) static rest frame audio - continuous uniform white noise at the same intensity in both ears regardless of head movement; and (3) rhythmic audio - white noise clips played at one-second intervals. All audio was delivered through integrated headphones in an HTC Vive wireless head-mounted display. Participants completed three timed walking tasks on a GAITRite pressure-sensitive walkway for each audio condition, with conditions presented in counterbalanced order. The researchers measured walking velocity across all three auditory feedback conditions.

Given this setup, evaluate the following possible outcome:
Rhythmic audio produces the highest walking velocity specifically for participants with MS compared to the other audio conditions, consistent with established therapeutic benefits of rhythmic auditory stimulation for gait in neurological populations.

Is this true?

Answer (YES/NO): NO